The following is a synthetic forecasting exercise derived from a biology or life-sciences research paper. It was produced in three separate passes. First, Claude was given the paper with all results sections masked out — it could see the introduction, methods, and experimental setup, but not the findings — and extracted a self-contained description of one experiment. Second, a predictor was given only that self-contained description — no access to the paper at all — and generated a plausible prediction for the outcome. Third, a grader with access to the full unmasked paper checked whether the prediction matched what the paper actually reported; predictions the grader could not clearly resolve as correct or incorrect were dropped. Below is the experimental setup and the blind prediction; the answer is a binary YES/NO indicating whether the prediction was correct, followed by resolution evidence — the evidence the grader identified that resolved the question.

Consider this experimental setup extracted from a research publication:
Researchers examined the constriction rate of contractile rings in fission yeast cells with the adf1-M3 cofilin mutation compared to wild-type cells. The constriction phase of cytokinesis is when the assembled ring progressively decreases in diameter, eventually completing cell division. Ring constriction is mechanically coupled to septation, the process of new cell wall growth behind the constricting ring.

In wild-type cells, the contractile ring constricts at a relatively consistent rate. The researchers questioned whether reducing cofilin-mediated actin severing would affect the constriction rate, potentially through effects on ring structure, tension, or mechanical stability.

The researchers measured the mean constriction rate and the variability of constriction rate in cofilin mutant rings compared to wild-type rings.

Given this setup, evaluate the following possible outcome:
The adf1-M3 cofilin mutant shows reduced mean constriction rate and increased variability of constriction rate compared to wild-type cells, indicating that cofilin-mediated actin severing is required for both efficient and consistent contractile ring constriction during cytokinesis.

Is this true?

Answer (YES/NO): NO